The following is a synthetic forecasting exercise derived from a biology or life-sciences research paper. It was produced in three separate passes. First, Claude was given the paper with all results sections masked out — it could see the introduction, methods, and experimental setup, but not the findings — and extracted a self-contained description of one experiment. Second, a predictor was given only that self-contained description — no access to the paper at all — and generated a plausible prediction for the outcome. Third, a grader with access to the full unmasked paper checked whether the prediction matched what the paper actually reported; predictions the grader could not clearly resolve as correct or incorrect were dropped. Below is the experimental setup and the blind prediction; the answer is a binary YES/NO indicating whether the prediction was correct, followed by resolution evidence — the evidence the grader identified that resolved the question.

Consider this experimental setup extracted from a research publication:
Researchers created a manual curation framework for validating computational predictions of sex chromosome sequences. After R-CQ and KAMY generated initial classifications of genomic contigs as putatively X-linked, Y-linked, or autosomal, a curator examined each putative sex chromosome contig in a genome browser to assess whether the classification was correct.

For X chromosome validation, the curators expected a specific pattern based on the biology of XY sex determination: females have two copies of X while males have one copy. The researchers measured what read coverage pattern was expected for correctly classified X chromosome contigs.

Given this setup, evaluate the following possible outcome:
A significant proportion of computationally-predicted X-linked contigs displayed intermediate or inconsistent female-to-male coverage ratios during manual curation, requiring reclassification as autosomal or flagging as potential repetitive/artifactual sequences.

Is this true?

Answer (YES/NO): NO